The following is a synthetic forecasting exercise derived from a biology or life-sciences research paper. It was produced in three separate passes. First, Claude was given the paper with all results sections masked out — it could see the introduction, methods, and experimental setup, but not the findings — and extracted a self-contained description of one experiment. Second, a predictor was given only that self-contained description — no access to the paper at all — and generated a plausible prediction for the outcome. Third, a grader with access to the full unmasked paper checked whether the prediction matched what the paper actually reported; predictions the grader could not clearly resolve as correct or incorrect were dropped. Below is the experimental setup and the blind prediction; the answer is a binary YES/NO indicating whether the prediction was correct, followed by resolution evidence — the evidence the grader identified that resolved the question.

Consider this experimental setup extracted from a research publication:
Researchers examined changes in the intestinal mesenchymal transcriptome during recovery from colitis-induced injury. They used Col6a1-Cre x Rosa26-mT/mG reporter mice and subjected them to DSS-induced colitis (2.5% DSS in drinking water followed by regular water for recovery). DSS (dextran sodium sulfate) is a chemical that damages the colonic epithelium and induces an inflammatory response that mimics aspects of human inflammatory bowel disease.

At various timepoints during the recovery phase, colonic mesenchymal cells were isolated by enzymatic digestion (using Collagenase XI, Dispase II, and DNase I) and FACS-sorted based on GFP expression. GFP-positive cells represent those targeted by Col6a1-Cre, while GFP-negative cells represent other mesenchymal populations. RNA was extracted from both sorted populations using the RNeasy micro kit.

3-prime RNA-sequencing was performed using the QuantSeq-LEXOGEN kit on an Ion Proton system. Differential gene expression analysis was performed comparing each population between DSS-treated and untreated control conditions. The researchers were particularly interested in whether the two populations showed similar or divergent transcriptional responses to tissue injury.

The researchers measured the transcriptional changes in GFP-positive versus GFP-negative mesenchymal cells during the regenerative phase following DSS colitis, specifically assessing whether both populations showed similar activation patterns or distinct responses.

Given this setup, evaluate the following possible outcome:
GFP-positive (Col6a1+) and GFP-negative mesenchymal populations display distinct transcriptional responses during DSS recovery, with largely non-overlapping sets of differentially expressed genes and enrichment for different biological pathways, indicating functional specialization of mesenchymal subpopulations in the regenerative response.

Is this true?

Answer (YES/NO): NO